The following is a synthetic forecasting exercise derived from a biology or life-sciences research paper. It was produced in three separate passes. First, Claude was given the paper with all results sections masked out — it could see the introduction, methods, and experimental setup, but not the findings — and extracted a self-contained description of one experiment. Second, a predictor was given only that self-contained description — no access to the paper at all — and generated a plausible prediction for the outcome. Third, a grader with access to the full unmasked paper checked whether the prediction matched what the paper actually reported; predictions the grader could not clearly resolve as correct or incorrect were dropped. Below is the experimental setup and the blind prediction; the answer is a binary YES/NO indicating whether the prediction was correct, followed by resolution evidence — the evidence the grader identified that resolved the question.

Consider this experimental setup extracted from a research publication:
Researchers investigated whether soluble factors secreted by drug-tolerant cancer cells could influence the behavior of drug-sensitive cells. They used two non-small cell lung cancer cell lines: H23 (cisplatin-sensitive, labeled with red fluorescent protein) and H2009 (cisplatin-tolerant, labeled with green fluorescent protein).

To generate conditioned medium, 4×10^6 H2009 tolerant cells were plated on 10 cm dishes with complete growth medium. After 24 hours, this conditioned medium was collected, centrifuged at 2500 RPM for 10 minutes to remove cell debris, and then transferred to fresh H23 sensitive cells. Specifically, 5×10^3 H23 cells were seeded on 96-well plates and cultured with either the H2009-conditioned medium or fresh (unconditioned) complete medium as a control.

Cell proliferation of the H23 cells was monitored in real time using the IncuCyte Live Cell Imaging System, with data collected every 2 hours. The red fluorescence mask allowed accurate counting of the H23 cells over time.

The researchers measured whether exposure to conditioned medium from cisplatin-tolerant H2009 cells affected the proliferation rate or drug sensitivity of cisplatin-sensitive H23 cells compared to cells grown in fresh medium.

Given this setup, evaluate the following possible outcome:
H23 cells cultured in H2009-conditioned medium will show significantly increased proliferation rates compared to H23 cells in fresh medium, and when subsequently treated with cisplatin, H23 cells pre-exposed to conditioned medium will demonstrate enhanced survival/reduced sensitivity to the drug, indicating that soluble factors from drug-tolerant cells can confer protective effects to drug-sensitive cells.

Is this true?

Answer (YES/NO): NO